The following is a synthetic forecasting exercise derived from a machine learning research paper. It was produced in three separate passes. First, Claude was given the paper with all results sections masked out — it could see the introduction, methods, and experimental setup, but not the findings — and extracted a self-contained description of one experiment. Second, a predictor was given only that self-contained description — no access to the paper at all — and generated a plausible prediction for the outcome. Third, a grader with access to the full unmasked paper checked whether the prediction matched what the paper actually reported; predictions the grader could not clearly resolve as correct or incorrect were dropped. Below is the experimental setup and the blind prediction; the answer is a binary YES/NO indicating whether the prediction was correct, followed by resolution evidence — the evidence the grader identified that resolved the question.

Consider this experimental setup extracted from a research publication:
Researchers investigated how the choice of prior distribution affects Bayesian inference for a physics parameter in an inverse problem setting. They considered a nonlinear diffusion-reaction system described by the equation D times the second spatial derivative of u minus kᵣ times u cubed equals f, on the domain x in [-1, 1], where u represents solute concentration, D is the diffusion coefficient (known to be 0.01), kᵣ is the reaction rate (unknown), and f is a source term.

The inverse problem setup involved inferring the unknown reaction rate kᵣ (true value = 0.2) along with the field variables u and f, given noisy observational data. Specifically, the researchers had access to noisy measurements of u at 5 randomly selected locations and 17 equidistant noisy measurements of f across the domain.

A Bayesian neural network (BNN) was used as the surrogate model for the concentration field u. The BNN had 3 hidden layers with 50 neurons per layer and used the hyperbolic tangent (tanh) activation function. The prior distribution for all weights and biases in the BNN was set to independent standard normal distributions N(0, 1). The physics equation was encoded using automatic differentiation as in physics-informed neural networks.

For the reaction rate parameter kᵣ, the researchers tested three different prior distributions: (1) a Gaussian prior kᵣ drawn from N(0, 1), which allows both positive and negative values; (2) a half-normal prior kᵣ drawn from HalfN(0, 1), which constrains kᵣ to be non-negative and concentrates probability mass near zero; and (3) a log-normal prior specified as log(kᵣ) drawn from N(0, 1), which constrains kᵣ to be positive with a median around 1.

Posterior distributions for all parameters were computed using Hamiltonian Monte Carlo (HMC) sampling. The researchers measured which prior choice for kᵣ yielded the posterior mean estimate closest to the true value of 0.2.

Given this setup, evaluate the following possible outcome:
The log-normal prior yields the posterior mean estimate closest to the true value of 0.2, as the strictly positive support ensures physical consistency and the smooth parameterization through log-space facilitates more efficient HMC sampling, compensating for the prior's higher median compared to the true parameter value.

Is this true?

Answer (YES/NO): NO